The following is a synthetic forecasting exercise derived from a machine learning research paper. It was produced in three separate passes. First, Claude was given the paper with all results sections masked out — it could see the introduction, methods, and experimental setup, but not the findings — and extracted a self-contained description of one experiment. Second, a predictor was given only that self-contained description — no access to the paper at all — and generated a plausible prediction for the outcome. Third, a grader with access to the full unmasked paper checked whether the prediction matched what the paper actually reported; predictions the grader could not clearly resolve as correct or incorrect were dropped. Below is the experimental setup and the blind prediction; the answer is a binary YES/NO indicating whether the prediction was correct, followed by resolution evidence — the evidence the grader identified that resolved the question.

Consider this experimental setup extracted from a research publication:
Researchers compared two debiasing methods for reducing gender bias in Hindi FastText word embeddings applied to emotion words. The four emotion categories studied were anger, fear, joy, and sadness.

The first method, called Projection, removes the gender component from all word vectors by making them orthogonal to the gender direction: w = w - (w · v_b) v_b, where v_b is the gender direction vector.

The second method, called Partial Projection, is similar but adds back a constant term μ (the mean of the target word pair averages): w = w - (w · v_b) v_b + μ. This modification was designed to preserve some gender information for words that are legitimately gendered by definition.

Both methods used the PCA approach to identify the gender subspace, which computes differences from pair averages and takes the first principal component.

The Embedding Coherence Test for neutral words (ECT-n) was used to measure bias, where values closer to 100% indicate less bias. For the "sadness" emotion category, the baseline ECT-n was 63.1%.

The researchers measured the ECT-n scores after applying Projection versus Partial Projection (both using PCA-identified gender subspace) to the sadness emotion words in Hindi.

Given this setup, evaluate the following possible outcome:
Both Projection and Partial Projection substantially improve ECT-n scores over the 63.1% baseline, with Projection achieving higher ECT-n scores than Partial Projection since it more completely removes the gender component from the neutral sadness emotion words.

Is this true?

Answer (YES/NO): NO